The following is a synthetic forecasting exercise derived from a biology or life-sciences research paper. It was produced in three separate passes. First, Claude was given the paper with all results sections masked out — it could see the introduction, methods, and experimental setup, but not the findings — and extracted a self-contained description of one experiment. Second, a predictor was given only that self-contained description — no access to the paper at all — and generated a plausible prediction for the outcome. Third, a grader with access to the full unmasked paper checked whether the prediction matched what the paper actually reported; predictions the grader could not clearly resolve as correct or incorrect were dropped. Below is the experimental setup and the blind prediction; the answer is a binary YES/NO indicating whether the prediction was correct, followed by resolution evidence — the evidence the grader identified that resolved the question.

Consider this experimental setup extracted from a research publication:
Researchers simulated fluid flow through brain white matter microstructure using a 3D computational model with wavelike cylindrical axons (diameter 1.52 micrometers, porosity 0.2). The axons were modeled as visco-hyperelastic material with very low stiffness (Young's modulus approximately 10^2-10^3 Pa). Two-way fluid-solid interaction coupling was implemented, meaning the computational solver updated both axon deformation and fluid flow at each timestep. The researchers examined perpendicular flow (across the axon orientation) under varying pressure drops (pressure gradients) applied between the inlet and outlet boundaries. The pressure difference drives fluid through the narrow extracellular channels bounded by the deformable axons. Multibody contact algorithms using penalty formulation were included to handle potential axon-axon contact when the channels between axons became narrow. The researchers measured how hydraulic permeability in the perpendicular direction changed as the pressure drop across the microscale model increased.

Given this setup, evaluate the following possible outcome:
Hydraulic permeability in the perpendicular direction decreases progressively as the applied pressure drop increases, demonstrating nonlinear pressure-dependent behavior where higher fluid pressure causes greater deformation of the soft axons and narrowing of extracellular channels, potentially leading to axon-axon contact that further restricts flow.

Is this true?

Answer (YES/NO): YES